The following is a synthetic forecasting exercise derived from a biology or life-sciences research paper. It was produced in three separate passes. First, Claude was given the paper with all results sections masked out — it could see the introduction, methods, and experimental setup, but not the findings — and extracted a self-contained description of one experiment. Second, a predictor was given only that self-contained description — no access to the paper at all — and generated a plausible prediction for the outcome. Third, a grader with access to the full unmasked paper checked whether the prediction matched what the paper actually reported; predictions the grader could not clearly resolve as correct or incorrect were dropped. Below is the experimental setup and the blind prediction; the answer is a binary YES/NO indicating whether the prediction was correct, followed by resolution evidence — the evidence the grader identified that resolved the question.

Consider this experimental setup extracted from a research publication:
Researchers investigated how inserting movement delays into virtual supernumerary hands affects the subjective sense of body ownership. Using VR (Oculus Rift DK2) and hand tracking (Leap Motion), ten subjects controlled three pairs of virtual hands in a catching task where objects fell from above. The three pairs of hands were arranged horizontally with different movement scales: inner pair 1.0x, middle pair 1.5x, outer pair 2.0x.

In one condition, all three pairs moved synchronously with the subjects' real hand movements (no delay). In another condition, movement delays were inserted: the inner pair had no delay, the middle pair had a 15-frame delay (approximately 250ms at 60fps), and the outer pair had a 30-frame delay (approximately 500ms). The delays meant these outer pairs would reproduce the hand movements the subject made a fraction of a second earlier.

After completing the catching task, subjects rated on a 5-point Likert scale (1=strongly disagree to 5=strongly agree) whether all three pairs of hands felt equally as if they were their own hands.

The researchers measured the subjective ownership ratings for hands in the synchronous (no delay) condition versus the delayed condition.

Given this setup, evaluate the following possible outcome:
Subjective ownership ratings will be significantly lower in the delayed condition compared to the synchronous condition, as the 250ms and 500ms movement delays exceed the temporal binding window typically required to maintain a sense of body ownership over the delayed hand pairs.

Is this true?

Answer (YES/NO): YES